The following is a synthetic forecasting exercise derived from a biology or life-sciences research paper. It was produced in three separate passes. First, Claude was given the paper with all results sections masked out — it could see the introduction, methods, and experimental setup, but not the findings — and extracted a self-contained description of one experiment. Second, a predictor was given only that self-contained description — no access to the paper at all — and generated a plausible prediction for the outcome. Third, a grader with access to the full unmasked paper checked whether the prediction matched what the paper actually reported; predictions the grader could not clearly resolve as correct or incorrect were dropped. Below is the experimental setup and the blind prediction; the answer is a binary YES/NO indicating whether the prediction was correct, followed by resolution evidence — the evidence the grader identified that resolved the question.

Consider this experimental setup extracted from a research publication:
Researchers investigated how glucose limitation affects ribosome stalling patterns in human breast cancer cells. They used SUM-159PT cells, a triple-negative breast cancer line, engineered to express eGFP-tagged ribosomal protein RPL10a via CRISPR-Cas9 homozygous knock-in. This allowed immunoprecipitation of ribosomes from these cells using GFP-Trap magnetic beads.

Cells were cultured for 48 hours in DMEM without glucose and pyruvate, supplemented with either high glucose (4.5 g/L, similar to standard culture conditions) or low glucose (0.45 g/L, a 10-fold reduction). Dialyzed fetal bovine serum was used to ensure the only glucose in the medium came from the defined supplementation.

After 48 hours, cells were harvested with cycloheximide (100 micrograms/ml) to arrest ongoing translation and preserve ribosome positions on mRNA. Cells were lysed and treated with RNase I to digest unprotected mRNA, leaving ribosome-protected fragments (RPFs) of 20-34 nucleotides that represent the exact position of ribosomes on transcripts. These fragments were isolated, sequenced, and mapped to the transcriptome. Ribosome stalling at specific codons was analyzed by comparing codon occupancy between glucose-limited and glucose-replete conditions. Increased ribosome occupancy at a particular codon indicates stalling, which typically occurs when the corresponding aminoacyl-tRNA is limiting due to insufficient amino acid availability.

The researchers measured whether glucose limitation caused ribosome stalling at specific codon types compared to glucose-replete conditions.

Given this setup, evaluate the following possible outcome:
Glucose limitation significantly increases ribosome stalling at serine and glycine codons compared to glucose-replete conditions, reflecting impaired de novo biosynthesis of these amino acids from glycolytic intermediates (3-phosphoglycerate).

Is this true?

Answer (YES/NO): NO